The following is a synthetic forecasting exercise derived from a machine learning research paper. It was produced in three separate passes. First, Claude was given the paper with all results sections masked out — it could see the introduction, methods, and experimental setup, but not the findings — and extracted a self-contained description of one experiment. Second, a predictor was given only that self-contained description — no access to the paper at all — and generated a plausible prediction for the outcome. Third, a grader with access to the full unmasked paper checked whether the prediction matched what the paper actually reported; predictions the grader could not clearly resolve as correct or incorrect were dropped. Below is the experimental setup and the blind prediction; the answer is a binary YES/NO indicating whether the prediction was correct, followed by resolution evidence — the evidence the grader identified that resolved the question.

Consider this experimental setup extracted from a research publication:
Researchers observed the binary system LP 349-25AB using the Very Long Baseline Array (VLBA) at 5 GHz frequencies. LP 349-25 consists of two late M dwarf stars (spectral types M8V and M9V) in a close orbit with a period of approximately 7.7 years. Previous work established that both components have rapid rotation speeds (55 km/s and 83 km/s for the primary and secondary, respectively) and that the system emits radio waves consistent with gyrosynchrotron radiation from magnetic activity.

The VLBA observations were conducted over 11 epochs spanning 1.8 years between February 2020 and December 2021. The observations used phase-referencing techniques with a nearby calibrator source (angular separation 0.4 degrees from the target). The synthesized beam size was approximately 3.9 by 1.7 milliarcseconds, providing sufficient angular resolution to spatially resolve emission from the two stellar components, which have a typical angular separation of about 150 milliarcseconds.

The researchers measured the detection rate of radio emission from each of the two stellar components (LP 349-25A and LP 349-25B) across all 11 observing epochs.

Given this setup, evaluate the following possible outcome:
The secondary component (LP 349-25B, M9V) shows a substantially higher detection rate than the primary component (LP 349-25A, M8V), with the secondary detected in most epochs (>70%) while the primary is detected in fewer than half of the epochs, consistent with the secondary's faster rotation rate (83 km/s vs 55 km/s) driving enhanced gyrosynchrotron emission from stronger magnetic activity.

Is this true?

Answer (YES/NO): NO